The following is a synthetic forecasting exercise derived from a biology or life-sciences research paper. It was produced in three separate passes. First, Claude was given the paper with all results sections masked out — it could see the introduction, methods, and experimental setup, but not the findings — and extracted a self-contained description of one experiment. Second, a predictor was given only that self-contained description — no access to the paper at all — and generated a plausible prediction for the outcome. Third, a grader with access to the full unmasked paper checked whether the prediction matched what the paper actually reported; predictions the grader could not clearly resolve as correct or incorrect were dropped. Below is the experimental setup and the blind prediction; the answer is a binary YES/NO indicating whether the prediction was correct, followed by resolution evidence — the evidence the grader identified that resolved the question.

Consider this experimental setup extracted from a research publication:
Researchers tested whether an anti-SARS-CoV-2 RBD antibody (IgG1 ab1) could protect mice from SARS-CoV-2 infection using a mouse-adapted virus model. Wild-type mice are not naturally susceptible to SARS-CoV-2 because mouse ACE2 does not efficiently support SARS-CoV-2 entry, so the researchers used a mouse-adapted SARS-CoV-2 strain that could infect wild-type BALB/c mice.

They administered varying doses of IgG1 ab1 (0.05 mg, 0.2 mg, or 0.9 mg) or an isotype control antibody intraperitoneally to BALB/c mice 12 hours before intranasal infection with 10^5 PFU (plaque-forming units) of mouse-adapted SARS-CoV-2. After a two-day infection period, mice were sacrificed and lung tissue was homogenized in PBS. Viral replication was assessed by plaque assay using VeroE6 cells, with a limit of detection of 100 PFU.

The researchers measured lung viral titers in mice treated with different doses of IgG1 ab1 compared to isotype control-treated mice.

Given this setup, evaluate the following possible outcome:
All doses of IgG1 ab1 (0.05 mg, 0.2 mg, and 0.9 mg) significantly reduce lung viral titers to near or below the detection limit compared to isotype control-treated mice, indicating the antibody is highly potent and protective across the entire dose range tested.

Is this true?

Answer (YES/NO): NO